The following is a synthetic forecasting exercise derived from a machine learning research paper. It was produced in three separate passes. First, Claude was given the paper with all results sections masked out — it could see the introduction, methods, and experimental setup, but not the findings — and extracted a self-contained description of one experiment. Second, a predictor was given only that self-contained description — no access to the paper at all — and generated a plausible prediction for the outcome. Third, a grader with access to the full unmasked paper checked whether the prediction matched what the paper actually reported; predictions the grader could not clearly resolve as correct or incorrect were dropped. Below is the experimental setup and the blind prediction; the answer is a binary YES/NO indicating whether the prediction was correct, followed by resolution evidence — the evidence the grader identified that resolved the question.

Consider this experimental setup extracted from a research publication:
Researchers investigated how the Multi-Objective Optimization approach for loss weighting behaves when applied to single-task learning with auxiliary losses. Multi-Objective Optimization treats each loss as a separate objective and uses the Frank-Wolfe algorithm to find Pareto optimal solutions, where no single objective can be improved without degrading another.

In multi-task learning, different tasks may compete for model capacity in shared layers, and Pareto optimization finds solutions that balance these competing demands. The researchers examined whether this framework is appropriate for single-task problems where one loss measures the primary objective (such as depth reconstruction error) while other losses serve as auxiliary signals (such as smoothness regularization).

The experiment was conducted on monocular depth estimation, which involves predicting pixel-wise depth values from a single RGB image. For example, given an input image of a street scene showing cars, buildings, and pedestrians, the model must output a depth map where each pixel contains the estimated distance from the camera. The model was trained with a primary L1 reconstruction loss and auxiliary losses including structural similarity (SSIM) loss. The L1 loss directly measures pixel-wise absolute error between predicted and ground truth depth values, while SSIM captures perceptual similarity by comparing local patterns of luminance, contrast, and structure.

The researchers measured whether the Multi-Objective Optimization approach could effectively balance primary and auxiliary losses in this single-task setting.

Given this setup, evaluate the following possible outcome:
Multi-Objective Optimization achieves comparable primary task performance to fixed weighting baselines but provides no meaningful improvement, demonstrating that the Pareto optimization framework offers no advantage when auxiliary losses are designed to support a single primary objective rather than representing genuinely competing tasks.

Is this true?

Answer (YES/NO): NO